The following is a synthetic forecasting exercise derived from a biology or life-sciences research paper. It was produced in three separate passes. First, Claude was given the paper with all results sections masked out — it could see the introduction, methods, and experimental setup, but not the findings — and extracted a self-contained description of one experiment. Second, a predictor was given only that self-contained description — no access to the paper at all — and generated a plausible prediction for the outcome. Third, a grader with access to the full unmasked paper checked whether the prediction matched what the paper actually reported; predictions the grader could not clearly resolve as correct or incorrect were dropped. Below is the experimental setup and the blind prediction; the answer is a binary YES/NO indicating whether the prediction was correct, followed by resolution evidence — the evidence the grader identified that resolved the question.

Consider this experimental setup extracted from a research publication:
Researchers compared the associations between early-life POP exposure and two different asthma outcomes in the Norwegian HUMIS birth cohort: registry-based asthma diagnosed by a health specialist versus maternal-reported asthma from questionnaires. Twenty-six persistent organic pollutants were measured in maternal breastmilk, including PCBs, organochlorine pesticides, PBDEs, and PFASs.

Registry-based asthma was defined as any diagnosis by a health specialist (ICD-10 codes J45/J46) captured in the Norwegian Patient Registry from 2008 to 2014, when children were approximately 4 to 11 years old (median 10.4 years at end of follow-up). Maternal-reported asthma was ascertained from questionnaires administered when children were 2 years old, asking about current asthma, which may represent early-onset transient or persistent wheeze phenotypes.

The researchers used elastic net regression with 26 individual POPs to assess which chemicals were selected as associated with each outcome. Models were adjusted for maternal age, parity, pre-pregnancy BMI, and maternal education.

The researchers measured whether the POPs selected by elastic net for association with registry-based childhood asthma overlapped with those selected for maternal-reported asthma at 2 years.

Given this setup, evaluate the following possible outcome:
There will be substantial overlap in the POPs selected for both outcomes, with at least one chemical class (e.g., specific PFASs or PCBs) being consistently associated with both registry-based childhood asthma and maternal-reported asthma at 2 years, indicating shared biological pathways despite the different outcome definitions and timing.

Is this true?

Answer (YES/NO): YES